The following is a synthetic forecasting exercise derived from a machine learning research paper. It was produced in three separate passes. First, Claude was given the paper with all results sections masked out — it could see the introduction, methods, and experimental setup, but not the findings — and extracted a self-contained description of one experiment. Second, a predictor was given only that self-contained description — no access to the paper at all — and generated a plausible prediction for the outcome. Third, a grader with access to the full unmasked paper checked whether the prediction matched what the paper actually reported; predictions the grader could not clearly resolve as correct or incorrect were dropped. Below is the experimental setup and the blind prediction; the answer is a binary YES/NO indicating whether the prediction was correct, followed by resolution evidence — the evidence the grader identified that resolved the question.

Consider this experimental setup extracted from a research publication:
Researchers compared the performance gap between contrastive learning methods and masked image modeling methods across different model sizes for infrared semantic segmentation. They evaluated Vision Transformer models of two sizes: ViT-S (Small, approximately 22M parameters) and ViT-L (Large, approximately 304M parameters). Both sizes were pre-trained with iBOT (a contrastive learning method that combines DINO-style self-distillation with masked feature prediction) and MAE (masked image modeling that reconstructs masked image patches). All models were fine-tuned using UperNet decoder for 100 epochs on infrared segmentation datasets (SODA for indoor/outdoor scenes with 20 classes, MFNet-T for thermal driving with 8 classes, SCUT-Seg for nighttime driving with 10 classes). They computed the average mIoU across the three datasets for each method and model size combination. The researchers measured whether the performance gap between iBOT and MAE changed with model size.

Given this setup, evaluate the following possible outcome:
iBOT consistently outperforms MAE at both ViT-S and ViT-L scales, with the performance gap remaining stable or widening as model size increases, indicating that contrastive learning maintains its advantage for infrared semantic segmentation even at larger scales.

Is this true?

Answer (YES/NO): NO